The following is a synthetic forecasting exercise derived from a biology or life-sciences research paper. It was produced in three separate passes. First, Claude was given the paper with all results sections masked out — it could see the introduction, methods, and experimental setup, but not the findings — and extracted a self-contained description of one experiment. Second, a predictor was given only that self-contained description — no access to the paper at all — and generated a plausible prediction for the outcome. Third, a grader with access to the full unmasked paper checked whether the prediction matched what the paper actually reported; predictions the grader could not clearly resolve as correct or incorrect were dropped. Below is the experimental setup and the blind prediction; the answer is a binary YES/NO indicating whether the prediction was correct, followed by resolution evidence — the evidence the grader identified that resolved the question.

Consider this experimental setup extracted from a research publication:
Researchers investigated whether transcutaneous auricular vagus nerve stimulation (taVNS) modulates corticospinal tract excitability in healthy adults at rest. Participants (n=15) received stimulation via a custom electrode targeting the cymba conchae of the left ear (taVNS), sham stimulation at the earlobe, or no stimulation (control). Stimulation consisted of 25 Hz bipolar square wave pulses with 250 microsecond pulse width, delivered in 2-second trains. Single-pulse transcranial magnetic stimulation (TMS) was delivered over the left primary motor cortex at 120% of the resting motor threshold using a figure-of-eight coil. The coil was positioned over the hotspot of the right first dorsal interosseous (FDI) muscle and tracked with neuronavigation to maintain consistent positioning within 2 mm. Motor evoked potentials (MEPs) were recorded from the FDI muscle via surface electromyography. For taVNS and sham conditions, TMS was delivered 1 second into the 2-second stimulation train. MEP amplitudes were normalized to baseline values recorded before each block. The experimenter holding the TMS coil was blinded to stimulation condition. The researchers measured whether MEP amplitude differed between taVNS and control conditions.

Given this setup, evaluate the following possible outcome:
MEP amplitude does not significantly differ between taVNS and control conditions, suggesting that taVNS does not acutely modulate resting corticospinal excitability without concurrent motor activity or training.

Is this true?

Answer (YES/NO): NO